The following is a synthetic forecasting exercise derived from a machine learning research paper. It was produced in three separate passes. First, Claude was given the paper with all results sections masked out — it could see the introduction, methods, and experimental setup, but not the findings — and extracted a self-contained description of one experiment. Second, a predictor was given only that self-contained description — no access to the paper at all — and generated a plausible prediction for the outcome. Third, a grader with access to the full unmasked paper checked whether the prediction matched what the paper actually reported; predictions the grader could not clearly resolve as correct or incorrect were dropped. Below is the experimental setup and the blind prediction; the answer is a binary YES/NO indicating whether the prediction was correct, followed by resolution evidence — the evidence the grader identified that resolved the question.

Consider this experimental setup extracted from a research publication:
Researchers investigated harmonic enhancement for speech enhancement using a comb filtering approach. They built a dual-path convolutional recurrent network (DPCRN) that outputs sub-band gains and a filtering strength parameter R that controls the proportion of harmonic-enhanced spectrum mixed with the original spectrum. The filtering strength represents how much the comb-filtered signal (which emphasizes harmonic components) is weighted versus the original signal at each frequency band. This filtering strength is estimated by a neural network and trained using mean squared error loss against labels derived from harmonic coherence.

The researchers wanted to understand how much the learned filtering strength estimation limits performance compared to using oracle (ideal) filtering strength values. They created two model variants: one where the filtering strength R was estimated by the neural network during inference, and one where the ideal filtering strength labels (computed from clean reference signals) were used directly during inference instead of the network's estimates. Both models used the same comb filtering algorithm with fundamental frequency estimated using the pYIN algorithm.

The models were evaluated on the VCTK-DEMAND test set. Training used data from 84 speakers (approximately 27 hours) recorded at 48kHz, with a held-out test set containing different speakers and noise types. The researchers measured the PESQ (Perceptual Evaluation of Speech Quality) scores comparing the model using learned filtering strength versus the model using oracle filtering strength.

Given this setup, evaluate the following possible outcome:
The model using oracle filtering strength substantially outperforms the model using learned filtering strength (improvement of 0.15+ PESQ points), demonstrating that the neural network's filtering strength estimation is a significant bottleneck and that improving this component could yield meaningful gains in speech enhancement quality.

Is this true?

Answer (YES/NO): NO